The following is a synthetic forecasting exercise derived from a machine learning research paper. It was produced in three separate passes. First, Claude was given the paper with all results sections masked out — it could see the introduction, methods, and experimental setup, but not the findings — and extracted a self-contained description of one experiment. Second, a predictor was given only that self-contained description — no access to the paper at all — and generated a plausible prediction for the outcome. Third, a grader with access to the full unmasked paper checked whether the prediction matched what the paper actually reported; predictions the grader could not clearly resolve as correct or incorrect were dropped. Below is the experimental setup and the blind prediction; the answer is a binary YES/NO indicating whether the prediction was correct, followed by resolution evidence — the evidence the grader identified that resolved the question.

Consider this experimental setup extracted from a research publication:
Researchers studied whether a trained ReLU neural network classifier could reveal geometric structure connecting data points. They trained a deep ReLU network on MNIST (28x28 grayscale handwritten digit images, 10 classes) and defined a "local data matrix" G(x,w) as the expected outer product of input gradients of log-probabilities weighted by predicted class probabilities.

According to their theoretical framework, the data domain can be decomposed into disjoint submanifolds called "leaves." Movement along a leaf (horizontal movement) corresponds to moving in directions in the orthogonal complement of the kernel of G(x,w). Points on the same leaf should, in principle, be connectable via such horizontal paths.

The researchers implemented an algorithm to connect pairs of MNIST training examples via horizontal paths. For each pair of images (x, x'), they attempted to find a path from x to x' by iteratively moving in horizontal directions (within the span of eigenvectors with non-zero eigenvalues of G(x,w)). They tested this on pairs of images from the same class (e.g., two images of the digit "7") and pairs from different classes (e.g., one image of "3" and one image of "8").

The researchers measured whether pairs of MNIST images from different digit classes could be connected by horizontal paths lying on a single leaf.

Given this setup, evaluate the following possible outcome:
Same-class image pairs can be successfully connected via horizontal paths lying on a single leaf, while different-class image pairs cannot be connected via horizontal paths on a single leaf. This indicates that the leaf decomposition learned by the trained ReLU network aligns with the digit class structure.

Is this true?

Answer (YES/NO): NO